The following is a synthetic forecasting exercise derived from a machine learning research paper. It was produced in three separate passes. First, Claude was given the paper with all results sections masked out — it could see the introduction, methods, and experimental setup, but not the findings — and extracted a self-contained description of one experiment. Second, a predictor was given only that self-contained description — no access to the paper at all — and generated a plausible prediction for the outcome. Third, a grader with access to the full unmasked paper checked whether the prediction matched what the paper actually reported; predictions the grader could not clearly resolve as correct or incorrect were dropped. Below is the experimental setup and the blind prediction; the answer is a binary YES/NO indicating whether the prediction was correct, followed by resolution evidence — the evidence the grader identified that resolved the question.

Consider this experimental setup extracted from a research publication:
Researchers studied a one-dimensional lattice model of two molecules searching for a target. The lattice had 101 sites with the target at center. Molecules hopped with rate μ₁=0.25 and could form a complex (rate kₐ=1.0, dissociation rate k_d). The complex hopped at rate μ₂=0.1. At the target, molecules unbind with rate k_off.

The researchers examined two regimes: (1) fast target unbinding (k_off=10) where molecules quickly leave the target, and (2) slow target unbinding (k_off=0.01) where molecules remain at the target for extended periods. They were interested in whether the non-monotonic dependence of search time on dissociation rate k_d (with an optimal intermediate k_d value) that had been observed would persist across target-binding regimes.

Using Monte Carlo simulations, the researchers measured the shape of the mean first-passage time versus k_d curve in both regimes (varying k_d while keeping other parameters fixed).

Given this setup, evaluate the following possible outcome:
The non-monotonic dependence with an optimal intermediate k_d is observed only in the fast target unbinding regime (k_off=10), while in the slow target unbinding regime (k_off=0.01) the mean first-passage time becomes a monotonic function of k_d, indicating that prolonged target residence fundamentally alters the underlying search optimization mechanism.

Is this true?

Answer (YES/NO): YES